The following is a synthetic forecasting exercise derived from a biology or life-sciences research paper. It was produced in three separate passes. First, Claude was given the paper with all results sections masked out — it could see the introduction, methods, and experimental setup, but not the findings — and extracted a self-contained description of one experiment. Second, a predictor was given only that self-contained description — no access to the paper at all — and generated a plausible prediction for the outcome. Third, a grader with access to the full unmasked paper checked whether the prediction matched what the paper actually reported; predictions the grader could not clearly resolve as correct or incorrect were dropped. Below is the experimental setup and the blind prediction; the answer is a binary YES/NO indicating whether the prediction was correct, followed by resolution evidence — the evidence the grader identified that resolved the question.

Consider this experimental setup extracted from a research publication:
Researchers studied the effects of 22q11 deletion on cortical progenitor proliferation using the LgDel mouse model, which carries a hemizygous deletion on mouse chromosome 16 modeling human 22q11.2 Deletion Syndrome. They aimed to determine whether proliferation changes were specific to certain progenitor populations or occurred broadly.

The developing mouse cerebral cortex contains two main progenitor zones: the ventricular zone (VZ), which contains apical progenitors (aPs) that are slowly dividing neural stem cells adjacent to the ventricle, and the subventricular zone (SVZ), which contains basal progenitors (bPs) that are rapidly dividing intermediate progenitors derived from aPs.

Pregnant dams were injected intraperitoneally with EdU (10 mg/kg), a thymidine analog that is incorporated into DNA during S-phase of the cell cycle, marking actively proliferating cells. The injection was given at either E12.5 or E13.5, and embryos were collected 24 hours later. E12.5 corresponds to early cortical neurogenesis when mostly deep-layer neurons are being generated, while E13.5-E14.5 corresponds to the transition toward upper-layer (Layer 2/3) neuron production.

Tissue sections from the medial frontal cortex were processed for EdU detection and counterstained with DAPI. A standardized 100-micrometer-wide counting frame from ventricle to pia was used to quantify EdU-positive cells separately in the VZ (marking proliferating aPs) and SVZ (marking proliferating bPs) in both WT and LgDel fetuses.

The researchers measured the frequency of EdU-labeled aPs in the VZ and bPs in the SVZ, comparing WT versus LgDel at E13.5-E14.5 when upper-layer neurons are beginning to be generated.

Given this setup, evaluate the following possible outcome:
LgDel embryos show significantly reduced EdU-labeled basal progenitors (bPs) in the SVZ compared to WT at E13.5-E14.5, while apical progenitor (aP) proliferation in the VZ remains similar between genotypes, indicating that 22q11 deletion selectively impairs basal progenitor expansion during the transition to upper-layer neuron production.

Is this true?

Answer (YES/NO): NO